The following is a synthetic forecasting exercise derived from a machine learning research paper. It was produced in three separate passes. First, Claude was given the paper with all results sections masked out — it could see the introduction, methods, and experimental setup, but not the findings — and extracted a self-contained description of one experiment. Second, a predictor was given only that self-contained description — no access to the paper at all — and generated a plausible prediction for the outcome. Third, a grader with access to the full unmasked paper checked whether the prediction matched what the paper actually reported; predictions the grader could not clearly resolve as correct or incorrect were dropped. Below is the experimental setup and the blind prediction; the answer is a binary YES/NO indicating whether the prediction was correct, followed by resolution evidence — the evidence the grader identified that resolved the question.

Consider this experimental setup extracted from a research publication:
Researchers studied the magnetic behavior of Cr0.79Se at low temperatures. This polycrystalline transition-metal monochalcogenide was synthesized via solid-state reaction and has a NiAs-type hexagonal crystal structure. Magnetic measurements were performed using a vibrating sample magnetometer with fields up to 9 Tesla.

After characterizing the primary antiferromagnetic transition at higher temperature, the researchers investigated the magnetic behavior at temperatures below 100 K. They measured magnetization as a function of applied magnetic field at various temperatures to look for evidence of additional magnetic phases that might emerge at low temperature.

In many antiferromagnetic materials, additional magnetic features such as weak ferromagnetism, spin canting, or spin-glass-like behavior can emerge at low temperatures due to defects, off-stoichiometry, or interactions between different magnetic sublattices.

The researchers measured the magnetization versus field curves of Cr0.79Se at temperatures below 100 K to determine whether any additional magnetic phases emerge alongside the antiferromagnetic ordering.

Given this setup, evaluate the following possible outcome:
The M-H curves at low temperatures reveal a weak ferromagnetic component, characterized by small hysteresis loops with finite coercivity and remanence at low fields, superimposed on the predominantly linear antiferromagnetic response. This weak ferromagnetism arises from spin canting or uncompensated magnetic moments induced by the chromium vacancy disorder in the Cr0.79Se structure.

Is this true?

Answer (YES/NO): YES